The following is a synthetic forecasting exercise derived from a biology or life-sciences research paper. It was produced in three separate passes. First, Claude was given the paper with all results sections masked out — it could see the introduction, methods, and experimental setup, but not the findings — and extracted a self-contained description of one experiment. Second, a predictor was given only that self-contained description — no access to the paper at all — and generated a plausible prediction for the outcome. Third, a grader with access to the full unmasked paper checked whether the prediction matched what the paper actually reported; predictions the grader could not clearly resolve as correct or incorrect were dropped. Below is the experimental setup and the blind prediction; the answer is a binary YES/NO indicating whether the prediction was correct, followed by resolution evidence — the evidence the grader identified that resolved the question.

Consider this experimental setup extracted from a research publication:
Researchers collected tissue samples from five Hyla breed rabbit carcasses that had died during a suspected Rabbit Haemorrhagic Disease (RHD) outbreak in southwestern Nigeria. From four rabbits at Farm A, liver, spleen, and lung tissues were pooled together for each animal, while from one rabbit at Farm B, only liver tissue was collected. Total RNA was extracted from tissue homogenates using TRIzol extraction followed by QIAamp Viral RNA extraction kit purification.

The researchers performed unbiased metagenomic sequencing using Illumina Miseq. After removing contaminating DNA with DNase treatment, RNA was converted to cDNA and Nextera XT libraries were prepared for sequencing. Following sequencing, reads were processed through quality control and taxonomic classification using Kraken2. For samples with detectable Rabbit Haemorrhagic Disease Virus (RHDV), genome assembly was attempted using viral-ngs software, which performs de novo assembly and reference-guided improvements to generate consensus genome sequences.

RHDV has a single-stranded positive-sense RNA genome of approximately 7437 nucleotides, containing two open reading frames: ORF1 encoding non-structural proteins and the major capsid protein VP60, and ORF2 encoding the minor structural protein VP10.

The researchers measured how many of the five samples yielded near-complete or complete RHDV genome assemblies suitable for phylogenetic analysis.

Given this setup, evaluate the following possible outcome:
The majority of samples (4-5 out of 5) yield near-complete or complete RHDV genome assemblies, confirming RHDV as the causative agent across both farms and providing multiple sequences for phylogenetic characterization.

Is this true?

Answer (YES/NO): NO